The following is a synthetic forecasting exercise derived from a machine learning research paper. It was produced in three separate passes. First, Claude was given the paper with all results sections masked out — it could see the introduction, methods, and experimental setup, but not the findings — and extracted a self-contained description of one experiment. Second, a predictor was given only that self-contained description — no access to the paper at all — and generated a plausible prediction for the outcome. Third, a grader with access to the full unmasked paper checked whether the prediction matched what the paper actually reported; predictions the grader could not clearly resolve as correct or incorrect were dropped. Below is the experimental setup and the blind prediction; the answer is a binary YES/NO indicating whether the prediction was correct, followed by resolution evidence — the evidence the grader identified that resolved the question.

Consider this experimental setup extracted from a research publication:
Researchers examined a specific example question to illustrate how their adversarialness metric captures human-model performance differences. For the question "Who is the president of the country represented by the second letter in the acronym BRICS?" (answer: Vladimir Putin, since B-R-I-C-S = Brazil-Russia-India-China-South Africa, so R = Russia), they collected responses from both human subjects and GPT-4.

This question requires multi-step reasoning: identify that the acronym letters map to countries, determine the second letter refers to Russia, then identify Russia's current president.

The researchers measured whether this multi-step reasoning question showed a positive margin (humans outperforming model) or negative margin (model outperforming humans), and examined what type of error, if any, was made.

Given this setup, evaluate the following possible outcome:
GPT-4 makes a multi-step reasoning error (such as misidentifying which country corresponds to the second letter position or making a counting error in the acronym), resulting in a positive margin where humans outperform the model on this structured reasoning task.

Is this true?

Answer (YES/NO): NO